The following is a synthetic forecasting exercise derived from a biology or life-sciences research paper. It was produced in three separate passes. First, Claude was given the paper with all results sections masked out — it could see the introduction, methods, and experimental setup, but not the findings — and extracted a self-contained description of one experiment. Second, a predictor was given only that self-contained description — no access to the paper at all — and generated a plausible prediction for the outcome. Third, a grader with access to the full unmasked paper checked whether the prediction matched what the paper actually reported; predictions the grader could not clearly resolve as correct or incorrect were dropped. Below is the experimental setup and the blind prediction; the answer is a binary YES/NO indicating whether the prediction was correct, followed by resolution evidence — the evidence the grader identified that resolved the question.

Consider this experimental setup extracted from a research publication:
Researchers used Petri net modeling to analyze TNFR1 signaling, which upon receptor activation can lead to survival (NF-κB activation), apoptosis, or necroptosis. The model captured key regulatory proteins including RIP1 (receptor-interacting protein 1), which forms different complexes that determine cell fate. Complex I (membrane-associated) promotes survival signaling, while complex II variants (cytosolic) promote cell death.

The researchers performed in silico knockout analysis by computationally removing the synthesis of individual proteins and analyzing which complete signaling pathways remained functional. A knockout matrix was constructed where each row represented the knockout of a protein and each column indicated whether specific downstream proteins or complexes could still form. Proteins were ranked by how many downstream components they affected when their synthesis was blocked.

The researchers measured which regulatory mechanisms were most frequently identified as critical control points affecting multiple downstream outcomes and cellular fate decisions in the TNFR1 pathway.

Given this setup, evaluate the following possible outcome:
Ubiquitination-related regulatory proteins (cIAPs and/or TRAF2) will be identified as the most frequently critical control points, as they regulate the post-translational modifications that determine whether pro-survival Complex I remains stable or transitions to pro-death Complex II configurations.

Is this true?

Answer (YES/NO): NO